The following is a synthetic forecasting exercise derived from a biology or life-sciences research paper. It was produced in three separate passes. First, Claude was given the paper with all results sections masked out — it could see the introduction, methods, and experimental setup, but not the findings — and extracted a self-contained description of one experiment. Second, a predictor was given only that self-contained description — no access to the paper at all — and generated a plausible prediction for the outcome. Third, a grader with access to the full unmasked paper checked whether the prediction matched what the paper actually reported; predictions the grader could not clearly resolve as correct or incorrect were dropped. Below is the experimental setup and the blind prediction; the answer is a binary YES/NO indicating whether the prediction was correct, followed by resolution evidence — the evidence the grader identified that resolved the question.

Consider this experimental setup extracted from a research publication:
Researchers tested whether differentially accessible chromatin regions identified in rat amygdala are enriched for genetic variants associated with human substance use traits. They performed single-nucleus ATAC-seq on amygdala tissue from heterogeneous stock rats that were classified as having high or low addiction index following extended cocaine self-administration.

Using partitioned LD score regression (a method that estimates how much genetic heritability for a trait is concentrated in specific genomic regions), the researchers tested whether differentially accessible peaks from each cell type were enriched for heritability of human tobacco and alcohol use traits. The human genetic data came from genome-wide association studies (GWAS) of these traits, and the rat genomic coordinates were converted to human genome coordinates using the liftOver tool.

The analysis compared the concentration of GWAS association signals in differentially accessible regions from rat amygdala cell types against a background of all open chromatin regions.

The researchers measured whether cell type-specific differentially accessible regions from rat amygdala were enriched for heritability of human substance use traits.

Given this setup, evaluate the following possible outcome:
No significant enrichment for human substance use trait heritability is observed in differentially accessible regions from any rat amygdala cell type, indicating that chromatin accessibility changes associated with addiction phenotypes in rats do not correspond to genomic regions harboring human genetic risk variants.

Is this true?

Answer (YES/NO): NO